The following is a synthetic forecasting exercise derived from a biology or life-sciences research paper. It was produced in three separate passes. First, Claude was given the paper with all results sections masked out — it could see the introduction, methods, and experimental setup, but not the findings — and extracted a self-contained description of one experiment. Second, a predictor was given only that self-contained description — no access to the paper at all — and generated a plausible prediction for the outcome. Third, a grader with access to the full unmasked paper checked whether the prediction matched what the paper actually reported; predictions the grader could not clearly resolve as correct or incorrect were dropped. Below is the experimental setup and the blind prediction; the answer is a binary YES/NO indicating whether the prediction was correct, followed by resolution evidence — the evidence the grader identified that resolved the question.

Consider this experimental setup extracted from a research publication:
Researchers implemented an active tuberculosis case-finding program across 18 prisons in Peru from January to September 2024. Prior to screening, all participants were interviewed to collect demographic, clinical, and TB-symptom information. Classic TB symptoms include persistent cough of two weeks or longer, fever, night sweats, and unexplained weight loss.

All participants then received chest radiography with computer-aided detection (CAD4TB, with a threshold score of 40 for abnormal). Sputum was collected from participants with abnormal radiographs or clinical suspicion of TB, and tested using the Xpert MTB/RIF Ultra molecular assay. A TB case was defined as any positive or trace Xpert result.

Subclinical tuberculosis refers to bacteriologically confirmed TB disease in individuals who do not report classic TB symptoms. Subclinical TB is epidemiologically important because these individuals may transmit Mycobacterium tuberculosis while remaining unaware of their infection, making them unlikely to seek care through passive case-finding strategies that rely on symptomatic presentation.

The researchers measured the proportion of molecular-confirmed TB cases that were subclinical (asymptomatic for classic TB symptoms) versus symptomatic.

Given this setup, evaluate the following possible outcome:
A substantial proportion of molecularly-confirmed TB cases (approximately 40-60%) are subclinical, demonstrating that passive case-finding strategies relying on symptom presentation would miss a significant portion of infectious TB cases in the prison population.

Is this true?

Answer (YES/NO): YES